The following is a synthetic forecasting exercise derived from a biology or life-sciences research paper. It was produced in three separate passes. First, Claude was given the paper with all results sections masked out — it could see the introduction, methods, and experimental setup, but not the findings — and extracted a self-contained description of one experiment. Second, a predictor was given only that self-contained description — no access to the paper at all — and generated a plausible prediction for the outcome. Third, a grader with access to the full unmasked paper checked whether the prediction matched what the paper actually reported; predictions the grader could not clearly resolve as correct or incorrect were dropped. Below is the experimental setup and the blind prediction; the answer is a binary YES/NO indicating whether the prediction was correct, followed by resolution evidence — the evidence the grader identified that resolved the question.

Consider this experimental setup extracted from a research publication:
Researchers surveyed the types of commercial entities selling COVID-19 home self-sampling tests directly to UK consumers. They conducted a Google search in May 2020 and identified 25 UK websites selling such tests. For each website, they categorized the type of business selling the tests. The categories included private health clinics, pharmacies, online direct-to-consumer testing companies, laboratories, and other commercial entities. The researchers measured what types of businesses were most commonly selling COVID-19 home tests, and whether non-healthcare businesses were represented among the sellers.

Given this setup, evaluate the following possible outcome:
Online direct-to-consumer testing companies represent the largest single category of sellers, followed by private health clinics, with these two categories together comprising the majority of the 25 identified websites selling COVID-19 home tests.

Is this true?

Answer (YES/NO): NO